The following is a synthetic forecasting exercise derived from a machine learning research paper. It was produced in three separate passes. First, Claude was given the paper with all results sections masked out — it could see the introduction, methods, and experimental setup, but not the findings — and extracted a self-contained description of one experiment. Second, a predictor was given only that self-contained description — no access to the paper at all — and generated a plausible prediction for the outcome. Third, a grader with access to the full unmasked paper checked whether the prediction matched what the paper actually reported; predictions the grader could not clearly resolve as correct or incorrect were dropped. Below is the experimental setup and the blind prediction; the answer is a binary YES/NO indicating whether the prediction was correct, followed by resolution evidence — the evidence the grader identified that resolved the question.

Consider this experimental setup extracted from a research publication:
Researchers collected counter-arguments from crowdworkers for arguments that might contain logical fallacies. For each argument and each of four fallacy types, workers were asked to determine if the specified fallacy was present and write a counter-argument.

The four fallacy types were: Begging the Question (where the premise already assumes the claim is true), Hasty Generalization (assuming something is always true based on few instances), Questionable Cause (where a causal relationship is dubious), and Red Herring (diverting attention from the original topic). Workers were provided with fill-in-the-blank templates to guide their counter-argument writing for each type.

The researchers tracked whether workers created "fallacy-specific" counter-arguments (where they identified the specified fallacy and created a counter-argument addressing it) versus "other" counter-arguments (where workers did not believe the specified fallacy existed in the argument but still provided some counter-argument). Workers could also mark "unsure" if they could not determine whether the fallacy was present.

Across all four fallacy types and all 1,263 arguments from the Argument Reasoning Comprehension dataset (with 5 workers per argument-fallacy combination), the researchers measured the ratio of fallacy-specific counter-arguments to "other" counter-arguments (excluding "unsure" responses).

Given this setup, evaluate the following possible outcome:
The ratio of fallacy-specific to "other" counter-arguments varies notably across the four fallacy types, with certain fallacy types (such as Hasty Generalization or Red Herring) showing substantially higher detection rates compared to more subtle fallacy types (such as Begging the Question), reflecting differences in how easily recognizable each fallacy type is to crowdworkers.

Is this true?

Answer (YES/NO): NO